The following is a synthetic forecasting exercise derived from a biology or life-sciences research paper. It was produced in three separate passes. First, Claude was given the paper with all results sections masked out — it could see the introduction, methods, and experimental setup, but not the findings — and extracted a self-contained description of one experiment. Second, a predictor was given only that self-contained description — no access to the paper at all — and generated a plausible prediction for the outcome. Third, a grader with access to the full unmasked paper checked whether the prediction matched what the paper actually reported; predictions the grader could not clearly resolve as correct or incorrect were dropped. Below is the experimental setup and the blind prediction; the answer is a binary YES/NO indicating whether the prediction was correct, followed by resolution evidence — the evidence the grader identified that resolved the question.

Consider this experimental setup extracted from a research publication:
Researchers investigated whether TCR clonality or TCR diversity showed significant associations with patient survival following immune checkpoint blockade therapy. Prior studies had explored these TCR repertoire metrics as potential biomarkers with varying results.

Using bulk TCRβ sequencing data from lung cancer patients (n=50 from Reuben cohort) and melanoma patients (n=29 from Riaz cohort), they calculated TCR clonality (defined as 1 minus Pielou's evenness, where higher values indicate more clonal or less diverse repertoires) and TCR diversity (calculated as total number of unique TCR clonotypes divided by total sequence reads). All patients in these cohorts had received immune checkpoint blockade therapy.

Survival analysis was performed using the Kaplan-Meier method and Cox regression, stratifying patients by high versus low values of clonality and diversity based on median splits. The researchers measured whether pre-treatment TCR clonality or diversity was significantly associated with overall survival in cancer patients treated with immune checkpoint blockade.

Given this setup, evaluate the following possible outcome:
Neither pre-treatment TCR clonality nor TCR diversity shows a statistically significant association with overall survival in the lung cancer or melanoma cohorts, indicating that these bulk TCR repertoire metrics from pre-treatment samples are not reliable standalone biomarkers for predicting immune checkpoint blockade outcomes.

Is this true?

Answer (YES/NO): YES